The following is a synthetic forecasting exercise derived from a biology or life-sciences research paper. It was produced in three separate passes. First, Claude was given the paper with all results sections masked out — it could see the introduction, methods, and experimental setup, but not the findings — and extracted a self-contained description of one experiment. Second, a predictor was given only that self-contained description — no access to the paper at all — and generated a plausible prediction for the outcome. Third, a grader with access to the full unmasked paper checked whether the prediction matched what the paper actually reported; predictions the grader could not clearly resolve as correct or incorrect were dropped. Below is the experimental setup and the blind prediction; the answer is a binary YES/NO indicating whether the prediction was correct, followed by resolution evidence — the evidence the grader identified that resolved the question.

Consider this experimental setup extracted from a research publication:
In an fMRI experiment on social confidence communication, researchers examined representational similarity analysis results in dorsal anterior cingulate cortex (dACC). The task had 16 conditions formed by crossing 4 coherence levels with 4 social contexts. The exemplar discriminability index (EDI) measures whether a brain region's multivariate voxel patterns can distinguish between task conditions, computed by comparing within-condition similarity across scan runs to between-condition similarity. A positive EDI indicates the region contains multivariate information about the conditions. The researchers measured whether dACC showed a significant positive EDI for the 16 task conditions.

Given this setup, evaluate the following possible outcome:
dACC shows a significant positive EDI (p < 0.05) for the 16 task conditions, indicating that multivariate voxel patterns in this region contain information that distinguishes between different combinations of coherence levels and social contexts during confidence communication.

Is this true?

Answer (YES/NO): NO